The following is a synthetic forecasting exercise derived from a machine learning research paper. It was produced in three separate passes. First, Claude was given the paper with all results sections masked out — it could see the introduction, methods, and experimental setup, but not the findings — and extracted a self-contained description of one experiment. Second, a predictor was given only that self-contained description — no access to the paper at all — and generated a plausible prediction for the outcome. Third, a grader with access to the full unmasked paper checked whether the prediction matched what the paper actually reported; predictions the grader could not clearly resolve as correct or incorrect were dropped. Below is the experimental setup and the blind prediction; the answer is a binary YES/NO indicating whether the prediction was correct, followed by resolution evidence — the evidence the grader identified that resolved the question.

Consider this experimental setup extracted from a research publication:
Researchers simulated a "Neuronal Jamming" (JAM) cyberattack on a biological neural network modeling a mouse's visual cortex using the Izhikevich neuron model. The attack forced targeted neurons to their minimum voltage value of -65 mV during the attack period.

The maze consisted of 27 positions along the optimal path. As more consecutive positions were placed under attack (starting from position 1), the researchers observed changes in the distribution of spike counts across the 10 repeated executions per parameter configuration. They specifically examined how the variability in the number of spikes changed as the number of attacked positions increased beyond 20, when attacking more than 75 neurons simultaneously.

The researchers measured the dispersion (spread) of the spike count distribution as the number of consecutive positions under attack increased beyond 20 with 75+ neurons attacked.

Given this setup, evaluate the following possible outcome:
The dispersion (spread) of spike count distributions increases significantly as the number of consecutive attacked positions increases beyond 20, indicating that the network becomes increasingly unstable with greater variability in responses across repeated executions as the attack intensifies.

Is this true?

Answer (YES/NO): NO